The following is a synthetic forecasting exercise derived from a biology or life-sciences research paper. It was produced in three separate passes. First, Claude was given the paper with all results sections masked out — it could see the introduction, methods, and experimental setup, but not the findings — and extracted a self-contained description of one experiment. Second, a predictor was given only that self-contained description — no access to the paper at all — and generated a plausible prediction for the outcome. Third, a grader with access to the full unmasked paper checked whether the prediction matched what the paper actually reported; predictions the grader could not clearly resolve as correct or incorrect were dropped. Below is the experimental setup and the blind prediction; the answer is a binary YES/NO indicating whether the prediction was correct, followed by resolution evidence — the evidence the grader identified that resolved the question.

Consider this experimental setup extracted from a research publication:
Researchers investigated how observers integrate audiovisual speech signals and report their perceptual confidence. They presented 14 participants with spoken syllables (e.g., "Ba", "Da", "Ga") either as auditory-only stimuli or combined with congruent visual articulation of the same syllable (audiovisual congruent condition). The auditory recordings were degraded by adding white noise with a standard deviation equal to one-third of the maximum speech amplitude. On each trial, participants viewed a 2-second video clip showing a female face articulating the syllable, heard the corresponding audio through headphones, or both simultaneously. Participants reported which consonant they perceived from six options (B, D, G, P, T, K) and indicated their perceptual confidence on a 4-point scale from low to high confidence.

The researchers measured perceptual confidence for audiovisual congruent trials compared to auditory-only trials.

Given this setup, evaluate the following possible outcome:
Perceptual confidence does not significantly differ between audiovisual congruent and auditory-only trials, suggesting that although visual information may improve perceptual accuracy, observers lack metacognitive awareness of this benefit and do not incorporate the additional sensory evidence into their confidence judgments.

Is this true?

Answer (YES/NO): NO